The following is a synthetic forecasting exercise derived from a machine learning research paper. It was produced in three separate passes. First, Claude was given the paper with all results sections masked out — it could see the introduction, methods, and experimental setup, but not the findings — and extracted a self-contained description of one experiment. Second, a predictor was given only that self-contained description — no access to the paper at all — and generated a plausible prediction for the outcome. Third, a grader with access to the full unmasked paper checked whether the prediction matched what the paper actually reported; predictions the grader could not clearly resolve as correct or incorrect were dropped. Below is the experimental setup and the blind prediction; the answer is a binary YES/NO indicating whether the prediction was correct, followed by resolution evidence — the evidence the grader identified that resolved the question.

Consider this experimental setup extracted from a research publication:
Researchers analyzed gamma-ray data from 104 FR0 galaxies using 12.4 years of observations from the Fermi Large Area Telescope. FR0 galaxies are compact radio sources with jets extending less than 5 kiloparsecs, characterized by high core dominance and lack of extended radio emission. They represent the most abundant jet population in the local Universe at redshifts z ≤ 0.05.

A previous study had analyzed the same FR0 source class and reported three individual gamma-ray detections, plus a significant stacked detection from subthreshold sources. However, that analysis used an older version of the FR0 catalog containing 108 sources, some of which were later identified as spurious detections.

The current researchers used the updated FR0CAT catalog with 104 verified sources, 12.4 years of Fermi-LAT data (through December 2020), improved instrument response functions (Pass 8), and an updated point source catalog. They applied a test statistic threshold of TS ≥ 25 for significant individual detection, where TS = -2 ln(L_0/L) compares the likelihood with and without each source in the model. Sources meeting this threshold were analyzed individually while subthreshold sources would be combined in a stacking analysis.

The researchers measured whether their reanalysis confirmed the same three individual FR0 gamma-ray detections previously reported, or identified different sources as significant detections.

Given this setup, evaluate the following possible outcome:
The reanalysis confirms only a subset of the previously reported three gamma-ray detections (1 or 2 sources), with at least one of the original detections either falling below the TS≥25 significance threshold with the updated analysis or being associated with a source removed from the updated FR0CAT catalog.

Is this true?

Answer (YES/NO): YES